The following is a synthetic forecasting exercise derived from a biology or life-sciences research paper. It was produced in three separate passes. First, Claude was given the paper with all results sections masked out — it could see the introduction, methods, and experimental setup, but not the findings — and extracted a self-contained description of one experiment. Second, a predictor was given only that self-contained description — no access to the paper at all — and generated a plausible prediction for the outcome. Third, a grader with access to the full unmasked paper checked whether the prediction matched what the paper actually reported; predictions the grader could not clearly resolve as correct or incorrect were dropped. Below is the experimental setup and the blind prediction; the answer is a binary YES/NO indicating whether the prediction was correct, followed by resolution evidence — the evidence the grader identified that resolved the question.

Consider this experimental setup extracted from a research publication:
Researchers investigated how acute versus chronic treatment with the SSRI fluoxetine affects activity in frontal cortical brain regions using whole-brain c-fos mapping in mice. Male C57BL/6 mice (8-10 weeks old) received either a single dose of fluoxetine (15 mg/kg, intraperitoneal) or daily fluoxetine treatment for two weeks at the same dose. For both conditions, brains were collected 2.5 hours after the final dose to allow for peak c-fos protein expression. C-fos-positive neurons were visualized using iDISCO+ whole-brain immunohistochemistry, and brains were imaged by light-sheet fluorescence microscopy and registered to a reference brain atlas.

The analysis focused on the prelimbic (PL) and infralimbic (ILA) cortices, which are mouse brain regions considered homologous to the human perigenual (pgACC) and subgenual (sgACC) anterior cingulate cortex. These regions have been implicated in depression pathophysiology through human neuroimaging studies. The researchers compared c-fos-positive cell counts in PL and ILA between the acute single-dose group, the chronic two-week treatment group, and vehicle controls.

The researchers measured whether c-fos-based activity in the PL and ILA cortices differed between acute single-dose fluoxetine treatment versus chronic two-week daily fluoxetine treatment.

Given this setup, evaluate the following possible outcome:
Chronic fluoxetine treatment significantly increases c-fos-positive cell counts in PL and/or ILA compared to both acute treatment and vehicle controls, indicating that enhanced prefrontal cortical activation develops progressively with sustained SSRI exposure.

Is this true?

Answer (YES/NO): YES